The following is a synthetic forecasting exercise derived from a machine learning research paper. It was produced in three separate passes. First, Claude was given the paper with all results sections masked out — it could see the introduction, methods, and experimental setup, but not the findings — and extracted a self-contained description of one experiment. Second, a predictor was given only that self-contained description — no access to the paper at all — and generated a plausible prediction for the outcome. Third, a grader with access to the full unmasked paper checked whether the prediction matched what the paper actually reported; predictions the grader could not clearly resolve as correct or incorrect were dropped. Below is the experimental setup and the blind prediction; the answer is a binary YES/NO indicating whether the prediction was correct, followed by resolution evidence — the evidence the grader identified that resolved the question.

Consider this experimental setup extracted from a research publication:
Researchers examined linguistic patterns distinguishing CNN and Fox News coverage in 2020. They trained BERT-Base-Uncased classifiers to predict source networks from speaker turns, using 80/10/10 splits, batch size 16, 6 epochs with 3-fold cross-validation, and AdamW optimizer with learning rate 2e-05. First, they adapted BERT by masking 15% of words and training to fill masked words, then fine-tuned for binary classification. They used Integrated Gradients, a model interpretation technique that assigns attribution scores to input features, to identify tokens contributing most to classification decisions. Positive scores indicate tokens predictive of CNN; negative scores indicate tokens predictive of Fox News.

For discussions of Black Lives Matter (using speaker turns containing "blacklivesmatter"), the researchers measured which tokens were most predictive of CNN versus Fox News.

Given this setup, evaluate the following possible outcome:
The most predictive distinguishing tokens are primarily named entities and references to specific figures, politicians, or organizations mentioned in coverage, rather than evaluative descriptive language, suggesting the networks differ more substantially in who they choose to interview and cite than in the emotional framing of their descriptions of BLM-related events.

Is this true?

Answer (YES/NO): NO